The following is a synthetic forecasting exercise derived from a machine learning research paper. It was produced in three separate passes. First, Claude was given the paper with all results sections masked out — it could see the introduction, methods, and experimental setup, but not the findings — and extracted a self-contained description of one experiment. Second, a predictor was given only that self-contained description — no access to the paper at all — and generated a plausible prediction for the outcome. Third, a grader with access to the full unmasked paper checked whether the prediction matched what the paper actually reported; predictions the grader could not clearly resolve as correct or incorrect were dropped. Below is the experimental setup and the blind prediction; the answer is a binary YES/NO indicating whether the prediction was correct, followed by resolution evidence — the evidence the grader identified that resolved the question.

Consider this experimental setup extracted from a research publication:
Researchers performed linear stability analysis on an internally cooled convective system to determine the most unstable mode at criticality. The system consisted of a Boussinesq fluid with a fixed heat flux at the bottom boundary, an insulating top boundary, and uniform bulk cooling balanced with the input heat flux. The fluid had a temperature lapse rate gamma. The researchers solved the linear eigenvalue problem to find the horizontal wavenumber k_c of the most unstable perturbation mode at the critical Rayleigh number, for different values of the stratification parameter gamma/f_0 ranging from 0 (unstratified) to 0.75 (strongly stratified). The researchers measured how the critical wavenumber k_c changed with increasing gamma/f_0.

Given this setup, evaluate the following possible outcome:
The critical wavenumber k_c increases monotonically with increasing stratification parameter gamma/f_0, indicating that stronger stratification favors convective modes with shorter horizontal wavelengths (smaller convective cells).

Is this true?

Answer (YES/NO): YES